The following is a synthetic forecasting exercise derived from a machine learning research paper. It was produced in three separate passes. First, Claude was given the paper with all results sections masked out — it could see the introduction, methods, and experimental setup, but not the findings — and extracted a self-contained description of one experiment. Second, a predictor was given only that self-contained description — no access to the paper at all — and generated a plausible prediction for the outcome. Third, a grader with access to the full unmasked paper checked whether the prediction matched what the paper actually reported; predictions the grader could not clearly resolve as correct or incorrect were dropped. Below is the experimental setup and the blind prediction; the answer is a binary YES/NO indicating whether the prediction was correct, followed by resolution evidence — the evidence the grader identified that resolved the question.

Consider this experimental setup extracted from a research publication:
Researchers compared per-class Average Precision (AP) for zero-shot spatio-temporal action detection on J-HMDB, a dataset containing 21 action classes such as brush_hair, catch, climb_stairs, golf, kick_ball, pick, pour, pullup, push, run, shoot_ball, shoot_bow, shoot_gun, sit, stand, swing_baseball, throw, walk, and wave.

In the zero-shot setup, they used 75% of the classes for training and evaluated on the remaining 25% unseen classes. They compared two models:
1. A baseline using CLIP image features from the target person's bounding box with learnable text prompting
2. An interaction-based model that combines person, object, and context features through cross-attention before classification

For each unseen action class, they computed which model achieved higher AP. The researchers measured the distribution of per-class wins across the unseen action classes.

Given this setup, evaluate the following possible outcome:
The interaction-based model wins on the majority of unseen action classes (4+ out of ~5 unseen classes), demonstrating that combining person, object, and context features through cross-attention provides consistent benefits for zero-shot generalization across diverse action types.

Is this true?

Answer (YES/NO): NO